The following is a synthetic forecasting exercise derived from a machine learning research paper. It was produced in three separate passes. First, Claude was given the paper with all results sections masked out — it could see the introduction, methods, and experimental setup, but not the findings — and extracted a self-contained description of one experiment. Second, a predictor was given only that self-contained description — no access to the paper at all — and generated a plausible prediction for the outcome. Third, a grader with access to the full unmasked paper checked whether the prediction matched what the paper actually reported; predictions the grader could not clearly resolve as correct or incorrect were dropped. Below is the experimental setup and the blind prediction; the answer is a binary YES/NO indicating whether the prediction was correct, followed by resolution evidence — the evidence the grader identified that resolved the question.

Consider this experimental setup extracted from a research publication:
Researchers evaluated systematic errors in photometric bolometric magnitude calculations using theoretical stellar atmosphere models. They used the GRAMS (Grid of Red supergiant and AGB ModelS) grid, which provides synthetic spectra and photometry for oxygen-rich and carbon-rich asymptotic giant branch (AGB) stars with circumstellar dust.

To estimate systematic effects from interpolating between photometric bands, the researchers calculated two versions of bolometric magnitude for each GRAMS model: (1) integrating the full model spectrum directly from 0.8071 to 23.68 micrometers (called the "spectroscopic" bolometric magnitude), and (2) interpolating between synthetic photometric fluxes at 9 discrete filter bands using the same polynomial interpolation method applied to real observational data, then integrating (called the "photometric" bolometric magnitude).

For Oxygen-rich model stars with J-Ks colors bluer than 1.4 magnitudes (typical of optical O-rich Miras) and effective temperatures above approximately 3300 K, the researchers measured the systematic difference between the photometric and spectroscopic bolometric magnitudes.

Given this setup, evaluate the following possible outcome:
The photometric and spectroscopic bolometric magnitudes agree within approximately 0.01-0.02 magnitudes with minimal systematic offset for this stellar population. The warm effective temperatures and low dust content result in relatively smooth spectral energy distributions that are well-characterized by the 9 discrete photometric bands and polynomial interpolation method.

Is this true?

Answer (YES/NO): NO